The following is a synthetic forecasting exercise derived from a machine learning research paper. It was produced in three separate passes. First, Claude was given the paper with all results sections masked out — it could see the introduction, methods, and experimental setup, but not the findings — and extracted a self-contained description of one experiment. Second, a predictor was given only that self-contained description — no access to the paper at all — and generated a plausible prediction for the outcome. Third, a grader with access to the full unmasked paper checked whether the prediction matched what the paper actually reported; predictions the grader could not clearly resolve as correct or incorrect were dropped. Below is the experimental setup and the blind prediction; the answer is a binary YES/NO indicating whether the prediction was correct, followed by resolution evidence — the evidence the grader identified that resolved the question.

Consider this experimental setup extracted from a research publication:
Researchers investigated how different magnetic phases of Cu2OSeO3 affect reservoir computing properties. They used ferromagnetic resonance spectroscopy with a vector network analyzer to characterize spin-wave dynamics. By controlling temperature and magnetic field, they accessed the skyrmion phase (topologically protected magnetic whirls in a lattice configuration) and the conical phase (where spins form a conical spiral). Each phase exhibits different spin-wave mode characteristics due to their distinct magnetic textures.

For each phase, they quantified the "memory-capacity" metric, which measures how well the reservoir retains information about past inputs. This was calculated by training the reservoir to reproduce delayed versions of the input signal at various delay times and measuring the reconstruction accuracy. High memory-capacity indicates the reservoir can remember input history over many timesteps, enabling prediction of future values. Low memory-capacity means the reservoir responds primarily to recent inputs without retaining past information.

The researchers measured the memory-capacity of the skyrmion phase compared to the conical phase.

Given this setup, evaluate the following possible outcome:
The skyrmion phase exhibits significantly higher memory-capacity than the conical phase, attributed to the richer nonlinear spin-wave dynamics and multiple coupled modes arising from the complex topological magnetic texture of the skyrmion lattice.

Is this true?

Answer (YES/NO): NO